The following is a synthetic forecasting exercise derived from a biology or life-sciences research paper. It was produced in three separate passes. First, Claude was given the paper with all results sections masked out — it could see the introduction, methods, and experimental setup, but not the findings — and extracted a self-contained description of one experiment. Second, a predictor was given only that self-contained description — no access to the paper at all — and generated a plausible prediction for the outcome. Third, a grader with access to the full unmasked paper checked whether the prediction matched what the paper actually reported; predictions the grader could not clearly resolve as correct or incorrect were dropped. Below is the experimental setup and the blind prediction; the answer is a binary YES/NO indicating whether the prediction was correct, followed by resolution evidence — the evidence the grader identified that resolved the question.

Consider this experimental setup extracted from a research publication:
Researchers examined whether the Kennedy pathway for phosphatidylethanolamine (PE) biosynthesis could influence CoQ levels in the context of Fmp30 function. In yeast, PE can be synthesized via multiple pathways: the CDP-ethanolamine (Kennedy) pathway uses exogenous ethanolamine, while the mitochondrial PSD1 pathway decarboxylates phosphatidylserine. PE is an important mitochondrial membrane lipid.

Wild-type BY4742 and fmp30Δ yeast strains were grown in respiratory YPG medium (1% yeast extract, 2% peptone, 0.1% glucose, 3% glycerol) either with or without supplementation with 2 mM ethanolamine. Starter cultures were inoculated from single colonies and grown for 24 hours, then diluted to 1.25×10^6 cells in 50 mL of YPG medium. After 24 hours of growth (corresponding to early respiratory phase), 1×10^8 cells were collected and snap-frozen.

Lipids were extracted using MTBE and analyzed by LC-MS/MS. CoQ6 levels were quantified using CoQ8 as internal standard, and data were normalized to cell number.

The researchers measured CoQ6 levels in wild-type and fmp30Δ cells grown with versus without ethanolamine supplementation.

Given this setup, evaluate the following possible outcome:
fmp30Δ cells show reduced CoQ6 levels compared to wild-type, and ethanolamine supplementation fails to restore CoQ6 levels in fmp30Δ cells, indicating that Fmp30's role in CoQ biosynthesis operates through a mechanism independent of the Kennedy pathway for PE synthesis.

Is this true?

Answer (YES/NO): NO